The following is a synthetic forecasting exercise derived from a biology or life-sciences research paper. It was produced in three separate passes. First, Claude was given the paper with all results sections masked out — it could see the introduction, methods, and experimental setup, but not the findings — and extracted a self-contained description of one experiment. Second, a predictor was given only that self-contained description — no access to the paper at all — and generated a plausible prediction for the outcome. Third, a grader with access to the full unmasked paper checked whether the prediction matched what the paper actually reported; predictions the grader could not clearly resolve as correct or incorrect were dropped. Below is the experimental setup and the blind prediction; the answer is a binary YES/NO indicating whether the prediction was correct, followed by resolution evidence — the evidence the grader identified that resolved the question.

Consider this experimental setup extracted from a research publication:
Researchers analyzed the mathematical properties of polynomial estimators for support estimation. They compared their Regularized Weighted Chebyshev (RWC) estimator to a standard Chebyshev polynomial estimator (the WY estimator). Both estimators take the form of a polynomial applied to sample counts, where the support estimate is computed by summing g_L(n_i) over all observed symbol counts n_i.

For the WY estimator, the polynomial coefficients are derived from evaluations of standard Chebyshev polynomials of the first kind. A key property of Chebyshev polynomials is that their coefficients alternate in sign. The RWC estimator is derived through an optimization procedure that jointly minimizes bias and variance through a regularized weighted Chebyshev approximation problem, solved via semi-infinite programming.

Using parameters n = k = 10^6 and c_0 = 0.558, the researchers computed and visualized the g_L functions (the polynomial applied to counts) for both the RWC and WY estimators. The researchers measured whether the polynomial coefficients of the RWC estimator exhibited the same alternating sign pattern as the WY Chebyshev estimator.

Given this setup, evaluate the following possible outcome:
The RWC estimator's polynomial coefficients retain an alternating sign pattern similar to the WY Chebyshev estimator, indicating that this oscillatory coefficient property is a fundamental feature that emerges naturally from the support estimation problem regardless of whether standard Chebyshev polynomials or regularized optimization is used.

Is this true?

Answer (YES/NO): NO